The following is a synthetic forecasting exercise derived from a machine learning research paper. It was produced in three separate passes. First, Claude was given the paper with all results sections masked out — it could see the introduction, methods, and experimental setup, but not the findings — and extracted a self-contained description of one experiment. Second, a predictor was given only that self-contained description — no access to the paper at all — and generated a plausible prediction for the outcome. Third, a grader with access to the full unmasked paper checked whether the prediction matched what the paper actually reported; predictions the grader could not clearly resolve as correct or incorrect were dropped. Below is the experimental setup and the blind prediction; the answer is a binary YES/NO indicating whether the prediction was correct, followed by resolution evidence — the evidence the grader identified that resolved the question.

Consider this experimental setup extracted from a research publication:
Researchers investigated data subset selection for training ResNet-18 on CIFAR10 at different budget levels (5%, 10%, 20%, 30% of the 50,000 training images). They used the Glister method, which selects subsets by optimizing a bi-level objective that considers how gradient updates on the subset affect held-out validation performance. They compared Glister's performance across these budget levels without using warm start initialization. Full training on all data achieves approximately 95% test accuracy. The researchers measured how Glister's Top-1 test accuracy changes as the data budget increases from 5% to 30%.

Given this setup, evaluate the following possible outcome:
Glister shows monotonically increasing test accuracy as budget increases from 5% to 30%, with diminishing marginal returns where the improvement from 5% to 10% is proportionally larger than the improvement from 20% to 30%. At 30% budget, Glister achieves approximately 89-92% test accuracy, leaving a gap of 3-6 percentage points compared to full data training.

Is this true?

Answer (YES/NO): NO